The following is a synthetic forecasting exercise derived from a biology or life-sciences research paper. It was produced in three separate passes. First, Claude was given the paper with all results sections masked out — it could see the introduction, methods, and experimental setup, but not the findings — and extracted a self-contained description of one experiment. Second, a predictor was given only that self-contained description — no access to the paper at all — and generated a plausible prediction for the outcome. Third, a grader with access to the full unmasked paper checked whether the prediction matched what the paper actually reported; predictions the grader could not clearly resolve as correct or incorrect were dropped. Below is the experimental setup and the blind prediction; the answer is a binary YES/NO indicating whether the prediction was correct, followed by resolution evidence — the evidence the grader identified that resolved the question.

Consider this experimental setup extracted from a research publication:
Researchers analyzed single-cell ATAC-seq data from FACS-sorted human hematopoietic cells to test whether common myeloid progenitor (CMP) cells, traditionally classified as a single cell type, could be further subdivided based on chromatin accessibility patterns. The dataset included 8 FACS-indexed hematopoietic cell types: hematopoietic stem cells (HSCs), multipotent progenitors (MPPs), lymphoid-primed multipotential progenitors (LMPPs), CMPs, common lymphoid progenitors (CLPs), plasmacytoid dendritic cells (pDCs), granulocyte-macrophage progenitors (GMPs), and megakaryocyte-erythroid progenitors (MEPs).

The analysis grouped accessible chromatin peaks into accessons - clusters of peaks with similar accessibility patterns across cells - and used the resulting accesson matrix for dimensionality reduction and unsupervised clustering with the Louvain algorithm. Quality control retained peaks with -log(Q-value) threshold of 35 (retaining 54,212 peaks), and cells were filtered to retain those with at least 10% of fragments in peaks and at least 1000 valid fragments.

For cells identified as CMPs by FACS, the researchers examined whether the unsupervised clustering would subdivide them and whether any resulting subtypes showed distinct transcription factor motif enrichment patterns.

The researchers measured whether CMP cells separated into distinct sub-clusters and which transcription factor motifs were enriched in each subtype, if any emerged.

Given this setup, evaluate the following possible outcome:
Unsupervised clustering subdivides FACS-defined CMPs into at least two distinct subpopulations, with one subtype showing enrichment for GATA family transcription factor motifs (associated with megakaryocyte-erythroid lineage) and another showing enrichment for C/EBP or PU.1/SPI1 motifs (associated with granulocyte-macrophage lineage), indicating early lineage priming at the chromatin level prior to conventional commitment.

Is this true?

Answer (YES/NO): NO